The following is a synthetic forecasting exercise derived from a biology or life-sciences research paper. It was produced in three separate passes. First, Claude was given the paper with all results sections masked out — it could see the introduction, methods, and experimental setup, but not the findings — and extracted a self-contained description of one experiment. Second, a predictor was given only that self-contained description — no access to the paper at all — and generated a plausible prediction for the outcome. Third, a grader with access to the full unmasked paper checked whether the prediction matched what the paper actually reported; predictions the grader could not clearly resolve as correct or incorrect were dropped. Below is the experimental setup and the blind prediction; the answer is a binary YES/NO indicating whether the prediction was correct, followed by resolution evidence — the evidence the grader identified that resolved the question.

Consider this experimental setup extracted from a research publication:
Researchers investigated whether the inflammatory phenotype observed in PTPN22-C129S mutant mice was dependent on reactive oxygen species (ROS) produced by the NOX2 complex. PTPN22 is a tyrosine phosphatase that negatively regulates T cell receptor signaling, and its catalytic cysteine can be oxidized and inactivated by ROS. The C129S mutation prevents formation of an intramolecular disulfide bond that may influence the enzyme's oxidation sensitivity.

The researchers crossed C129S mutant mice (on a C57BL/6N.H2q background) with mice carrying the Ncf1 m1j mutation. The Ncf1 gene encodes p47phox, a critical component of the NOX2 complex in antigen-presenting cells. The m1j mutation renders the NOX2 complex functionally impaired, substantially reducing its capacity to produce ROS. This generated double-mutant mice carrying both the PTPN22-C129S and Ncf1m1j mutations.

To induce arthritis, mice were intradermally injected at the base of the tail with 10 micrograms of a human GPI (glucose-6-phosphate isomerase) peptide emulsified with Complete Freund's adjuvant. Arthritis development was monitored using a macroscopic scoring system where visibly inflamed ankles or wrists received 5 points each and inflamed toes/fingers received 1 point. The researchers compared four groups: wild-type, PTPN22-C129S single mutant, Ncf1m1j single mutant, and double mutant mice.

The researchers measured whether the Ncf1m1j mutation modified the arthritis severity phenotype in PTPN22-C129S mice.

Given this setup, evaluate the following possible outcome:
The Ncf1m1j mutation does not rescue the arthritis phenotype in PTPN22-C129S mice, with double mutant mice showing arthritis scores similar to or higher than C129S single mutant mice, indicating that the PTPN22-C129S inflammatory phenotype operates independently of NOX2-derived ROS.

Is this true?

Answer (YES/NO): NO